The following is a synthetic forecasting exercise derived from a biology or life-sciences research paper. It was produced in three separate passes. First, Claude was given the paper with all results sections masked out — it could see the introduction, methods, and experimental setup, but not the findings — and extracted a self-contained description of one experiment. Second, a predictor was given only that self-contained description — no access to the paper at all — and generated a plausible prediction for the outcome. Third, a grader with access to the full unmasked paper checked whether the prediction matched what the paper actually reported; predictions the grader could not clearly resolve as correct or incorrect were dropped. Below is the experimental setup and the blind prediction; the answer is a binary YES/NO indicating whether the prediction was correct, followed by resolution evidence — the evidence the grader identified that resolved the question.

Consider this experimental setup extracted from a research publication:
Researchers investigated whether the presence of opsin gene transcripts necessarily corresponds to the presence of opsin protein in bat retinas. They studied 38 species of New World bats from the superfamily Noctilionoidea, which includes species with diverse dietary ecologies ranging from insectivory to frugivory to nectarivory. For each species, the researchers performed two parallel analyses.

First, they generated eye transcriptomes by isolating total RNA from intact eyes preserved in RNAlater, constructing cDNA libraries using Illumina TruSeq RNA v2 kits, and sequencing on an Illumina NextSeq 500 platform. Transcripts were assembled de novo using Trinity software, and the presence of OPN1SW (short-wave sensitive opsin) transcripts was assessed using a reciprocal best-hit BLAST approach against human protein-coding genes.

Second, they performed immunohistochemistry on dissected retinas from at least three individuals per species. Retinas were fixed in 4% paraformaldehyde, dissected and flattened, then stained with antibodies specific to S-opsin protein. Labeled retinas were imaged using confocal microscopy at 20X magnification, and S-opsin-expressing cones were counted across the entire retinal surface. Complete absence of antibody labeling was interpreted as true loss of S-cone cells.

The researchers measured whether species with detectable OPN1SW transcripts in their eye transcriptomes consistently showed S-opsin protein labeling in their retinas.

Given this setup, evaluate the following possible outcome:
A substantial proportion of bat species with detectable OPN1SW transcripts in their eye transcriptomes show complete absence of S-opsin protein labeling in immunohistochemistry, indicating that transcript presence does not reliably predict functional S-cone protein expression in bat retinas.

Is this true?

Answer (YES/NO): YES